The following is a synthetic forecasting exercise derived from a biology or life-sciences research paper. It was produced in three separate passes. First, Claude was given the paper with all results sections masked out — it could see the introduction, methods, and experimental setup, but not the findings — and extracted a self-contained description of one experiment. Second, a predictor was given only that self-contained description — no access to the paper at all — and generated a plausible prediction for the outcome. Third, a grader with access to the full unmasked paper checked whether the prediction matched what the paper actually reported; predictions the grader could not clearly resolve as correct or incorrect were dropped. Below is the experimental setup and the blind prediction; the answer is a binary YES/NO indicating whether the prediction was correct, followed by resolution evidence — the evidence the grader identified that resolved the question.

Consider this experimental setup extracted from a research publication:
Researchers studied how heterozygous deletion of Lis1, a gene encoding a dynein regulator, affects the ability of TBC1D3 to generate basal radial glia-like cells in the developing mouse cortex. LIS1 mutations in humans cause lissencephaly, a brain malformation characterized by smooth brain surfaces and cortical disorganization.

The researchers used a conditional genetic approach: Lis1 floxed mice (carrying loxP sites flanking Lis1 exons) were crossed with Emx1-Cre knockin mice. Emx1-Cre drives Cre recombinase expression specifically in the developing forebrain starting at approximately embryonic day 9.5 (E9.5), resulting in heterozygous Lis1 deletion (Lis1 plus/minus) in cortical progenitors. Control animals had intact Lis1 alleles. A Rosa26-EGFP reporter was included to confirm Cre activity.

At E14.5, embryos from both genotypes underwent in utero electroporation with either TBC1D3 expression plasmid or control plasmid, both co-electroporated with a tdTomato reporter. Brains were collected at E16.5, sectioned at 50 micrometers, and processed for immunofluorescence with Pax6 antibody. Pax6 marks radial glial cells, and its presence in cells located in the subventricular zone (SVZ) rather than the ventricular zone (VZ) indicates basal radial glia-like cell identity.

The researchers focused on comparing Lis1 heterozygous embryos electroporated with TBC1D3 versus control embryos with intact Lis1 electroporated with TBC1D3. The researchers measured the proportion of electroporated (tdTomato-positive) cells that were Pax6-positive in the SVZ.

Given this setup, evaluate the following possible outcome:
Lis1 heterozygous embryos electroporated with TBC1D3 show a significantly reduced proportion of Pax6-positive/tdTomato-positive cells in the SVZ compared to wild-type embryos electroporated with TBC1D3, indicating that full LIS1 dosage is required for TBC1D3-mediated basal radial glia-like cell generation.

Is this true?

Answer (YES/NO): NO